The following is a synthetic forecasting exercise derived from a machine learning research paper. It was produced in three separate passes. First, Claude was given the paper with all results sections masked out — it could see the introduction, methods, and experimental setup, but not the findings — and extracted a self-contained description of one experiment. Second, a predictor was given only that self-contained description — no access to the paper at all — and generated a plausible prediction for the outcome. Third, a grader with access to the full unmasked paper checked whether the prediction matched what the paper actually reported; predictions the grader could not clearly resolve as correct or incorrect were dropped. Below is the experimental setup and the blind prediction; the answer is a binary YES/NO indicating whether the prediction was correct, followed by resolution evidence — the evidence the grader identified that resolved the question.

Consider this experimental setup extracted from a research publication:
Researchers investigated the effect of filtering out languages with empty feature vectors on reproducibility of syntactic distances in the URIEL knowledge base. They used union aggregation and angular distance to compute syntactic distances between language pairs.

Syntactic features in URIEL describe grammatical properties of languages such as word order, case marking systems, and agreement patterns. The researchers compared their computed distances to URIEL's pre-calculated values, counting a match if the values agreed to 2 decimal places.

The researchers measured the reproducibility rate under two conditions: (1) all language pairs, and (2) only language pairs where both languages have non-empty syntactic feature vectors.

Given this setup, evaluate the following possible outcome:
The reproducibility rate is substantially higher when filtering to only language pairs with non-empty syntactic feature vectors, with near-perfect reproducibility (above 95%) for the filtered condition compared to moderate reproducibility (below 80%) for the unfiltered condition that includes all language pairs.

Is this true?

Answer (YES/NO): NO